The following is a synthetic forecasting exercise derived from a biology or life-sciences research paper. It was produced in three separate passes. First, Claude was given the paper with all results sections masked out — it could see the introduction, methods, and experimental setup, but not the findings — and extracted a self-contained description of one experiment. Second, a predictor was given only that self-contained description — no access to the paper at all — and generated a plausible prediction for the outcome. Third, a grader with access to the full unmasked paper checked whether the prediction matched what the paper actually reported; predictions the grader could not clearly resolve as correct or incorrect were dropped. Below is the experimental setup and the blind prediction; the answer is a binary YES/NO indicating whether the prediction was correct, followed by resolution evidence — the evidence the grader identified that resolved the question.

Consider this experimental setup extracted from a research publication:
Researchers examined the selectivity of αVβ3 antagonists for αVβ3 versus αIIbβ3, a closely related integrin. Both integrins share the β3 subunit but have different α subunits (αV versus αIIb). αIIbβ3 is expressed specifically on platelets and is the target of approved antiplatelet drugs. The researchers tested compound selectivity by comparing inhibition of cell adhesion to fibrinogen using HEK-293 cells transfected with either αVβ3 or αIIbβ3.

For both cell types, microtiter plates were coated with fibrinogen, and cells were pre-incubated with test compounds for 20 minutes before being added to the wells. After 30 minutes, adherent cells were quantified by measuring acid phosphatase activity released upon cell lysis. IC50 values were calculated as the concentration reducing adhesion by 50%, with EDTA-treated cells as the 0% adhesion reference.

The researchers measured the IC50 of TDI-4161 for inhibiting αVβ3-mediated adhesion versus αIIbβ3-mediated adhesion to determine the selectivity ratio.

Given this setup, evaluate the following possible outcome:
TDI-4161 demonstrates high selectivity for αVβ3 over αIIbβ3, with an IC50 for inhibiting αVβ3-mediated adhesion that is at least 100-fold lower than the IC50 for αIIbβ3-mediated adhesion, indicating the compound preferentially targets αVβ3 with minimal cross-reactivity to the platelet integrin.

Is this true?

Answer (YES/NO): YES